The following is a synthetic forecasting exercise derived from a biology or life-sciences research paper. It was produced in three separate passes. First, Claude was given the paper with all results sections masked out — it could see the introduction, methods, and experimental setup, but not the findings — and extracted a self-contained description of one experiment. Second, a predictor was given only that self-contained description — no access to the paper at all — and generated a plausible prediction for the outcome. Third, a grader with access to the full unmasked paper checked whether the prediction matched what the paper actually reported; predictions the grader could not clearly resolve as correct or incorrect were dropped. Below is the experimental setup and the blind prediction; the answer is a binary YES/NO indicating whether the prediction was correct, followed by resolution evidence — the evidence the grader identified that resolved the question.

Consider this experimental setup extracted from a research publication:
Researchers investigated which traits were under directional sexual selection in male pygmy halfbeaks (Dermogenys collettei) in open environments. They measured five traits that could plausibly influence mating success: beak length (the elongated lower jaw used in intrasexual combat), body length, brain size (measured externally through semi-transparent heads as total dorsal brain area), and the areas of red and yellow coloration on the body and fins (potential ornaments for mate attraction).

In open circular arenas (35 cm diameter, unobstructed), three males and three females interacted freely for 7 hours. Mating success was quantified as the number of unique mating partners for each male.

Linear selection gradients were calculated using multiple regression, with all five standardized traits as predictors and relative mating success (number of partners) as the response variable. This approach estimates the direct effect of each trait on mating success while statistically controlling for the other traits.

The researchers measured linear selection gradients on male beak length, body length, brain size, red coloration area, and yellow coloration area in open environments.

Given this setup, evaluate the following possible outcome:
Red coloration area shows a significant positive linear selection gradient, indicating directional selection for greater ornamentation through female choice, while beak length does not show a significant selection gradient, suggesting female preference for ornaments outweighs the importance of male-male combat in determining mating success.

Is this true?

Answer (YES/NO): NO